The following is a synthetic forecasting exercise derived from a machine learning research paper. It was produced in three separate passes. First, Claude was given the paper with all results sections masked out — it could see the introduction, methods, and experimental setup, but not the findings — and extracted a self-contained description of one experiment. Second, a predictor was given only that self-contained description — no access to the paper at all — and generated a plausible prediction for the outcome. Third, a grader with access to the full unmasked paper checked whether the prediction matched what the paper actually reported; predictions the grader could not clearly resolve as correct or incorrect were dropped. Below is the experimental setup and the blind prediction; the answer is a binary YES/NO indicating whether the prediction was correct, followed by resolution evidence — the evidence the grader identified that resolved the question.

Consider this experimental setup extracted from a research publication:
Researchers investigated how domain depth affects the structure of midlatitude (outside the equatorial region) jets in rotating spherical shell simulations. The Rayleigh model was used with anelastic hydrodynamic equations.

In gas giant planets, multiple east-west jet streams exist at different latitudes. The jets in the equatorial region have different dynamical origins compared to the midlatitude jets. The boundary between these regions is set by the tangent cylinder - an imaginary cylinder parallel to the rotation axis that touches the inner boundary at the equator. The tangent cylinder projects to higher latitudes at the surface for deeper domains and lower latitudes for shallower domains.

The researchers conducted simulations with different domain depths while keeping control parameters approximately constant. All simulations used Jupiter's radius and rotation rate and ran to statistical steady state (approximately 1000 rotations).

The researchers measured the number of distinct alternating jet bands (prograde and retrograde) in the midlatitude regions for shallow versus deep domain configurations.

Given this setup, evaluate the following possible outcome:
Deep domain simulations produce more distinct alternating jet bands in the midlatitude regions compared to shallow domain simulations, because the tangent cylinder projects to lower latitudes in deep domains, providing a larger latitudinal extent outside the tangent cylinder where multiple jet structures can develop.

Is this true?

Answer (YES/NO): NO